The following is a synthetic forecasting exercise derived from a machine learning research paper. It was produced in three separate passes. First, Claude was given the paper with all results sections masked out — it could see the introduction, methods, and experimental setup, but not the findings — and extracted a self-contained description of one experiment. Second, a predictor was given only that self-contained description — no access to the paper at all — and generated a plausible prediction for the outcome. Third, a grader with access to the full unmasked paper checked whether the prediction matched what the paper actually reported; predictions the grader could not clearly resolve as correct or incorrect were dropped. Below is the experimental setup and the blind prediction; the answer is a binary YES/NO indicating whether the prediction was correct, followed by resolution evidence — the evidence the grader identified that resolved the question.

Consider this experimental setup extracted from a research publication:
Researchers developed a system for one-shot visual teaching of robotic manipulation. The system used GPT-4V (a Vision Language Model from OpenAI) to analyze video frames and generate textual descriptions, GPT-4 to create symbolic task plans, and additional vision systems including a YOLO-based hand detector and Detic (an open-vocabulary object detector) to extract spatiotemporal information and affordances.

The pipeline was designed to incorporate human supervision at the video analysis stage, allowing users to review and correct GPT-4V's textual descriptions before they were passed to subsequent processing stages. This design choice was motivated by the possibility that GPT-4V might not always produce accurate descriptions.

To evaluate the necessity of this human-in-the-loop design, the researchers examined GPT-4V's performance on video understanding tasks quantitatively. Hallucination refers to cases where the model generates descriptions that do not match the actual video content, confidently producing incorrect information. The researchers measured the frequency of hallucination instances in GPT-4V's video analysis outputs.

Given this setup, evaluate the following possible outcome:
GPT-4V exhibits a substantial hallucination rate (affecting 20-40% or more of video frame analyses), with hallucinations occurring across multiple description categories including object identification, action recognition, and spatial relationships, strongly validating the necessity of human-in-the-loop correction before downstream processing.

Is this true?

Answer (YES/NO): NO